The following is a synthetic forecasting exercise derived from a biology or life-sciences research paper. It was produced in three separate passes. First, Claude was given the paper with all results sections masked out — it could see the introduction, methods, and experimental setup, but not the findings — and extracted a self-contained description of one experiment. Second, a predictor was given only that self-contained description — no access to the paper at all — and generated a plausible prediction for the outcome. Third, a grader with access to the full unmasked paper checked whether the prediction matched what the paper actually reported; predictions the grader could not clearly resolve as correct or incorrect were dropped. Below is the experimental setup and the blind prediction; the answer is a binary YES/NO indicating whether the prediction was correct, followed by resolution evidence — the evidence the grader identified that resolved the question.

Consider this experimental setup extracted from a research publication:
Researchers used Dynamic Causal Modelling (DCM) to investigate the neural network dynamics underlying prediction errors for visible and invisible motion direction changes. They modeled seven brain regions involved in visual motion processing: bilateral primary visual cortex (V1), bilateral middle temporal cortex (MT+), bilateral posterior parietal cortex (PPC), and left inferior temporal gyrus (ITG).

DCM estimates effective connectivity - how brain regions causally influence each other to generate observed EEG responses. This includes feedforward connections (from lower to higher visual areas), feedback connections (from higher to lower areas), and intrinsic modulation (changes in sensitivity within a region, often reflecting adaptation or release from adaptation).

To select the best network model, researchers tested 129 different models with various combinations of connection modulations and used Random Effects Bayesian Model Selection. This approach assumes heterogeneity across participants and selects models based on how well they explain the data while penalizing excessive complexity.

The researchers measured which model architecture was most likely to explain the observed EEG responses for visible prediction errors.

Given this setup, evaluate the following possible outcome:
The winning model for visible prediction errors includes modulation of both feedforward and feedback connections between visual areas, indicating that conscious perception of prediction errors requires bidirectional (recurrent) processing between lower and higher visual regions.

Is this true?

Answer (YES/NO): NO